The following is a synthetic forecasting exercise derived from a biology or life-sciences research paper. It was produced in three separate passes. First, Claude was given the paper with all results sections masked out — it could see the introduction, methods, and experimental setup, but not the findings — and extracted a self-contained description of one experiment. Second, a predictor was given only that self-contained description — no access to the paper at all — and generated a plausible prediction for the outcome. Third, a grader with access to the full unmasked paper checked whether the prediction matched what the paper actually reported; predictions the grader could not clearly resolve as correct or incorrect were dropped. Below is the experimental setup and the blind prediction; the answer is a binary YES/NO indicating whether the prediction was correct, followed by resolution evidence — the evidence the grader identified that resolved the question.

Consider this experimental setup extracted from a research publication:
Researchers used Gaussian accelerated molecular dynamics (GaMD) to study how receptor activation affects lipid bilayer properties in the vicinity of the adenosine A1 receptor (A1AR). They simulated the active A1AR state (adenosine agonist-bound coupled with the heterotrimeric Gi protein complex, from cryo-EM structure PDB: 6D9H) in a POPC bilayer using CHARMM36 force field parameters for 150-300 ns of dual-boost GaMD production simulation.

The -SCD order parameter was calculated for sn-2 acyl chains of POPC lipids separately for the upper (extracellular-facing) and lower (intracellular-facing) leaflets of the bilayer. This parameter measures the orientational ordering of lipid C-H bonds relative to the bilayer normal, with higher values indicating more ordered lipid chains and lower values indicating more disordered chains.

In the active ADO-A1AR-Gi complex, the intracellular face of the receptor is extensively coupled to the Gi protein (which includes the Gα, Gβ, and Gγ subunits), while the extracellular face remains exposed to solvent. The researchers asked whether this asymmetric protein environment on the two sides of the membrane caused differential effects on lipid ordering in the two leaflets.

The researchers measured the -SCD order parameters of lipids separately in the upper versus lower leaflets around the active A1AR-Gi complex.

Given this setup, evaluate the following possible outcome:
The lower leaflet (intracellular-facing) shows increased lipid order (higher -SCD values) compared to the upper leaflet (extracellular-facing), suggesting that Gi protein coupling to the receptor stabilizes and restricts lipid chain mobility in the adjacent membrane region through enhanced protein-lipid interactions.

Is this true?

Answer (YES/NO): NO